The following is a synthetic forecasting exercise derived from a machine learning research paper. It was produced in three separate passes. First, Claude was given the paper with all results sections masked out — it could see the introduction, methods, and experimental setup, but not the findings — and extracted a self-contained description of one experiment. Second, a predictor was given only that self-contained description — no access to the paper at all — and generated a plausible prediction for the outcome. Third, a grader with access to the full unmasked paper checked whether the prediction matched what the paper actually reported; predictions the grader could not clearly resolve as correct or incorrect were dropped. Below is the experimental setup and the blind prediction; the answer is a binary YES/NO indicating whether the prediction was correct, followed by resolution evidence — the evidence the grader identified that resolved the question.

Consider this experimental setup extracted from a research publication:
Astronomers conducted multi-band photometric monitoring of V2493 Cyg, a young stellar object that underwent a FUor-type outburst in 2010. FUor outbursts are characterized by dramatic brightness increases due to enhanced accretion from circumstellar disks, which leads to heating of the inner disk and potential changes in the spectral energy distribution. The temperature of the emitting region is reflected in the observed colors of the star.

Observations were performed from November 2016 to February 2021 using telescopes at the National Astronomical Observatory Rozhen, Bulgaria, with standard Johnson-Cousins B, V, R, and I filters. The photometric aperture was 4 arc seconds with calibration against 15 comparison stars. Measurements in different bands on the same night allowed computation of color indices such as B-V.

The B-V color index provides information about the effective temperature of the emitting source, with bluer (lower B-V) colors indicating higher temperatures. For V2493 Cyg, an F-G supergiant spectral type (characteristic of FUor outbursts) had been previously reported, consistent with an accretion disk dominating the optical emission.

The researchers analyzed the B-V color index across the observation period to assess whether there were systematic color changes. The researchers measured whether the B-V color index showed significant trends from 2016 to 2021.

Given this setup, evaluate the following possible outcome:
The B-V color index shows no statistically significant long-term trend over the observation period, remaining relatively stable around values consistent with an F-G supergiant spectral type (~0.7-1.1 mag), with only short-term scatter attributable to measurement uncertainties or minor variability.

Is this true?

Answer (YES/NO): NO